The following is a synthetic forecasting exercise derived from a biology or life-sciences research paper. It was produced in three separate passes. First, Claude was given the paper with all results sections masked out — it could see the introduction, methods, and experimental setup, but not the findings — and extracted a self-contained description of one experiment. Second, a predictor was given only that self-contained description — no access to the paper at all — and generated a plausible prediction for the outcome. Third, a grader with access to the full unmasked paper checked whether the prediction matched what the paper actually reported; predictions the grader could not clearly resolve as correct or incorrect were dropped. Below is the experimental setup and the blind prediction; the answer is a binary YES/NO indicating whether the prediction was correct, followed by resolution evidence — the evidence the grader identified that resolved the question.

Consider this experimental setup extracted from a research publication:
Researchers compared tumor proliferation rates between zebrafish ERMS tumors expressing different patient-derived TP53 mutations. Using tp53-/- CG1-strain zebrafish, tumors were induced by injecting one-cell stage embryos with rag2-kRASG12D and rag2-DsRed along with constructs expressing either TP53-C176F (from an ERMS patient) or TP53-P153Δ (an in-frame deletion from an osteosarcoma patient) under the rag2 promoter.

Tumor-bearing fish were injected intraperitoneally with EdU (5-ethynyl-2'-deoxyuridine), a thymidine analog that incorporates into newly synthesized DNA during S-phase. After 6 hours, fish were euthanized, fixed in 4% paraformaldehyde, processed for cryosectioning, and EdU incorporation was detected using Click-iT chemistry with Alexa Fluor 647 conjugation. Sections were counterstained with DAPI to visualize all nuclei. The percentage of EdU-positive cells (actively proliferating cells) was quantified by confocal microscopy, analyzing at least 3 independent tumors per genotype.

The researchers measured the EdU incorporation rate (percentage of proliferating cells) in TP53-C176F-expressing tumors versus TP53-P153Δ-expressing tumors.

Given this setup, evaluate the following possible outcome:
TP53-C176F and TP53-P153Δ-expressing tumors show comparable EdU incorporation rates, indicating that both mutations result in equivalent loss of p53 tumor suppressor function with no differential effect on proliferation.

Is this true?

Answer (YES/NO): NO